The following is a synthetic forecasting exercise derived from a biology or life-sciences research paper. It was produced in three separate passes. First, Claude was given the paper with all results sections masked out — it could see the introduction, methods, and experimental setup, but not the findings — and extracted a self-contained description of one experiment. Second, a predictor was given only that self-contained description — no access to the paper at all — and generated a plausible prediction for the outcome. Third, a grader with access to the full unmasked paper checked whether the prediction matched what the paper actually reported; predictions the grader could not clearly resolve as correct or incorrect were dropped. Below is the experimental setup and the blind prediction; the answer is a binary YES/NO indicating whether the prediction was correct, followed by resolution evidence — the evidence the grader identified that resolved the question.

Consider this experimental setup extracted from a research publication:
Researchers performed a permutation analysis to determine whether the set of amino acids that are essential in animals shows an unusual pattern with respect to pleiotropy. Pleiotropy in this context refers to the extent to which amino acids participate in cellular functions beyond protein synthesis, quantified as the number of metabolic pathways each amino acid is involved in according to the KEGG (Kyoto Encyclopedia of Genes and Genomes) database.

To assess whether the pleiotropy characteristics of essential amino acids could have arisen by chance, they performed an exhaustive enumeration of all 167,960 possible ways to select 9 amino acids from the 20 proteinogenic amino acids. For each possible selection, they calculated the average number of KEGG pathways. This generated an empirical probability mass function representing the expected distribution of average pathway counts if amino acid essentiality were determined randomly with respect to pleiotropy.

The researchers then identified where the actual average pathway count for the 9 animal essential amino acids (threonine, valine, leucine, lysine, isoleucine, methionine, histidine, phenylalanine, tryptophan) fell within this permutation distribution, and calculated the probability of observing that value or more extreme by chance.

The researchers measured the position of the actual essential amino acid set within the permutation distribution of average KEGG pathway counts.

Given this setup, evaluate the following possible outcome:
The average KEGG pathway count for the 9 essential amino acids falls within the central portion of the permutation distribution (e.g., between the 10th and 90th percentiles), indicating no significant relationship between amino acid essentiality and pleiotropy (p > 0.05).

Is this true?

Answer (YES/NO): NO